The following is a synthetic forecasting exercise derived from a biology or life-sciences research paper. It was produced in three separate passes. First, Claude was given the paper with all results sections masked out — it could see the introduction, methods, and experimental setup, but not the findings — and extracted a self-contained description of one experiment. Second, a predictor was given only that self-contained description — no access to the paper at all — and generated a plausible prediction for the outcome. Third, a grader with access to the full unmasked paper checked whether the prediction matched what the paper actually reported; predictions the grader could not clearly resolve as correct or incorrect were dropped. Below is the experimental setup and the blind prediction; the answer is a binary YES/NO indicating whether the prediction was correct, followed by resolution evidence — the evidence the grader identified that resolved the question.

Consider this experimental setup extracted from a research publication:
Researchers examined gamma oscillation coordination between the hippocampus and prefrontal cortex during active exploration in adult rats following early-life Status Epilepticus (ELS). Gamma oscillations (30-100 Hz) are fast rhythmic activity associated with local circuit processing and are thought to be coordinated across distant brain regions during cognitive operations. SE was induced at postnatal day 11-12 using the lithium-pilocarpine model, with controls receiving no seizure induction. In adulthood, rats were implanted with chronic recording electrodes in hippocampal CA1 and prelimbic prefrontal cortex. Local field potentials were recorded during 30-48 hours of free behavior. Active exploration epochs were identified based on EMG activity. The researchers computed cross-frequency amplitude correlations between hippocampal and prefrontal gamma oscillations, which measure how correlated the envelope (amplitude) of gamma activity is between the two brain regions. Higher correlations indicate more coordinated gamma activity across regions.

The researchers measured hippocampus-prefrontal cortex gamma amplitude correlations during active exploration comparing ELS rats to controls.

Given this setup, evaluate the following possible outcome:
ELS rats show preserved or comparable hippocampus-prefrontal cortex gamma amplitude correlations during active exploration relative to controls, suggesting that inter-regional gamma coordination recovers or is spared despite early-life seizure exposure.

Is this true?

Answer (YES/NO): NO